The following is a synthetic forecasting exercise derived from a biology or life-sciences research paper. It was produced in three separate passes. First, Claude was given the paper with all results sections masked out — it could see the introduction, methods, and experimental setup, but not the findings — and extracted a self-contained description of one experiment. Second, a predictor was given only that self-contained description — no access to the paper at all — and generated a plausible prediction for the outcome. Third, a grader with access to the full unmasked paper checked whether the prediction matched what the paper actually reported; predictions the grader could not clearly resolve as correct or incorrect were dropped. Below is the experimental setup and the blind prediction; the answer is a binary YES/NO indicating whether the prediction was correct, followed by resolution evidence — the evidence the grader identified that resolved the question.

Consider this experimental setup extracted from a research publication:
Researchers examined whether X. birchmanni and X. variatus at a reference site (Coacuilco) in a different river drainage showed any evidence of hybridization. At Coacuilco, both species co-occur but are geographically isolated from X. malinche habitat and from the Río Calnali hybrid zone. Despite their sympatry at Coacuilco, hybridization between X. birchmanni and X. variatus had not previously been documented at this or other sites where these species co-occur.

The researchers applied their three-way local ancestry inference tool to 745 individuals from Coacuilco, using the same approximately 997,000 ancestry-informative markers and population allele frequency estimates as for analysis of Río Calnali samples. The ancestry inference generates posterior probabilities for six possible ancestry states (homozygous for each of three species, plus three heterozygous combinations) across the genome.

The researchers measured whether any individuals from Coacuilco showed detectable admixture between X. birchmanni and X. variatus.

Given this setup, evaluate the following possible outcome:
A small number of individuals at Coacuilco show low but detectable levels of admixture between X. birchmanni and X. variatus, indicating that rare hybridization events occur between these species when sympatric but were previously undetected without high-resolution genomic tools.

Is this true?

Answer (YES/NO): NO